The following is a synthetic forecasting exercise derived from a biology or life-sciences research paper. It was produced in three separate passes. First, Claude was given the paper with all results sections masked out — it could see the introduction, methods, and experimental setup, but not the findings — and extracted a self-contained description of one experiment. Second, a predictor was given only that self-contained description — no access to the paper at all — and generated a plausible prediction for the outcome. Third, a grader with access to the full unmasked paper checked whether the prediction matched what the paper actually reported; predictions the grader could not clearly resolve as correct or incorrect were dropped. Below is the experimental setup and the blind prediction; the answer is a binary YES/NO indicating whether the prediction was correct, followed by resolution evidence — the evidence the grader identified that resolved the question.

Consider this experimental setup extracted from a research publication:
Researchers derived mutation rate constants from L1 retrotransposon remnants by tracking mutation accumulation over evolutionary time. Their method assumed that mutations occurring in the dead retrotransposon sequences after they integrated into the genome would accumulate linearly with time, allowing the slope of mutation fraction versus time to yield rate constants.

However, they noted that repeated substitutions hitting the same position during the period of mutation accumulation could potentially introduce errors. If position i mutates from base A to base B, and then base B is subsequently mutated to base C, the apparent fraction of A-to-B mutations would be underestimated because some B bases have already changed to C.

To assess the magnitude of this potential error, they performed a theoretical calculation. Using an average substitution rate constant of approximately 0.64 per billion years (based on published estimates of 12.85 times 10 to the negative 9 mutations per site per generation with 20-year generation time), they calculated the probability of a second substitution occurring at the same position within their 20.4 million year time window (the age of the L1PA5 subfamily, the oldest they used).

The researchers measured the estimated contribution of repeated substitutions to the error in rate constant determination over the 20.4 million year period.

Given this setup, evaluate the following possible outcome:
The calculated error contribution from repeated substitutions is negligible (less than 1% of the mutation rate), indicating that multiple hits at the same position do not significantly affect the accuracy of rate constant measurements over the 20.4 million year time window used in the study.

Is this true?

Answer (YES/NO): NO